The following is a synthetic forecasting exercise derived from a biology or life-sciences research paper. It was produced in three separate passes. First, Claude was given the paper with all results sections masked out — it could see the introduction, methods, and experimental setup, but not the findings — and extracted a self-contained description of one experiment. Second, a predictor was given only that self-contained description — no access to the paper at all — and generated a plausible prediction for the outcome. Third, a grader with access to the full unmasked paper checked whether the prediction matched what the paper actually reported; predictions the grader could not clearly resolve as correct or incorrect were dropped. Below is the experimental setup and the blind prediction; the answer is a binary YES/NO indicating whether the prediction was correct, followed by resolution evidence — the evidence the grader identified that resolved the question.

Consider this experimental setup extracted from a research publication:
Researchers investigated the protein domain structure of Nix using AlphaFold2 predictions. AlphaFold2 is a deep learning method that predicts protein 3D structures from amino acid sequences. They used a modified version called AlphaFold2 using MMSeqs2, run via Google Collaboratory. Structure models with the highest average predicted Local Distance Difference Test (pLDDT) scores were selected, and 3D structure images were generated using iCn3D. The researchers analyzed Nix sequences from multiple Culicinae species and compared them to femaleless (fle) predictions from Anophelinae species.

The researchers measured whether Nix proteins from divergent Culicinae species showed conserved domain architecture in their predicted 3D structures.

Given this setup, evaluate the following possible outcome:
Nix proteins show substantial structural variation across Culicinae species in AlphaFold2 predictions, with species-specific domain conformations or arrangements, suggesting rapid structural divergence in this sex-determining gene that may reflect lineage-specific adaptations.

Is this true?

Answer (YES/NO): NO